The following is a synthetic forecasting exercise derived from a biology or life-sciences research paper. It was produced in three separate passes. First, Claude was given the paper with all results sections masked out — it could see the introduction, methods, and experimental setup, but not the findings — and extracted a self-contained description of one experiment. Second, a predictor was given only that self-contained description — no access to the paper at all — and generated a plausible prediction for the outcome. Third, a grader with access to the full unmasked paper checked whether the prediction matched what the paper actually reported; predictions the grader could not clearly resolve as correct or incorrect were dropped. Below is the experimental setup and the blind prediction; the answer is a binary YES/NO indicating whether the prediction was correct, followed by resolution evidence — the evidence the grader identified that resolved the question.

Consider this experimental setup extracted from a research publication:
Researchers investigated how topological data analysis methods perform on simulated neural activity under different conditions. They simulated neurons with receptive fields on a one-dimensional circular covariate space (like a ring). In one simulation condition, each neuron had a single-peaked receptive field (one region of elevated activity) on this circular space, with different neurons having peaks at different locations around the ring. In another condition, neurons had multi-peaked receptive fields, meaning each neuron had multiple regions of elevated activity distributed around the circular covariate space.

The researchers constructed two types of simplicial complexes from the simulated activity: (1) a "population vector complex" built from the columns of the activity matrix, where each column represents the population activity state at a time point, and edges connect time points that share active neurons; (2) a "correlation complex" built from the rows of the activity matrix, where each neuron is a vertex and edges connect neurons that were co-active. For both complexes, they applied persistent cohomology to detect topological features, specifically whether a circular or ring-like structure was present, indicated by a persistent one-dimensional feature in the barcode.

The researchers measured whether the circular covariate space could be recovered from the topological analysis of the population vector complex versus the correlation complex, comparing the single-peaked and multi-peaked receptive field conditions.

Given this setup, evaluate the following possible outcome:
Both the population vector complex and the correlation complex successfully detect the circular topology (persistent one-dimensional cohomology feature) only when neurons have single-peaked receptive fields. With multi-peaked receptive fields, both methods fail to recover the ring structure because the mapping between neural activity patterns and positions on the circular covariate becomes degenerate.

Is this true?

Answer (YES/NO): NO